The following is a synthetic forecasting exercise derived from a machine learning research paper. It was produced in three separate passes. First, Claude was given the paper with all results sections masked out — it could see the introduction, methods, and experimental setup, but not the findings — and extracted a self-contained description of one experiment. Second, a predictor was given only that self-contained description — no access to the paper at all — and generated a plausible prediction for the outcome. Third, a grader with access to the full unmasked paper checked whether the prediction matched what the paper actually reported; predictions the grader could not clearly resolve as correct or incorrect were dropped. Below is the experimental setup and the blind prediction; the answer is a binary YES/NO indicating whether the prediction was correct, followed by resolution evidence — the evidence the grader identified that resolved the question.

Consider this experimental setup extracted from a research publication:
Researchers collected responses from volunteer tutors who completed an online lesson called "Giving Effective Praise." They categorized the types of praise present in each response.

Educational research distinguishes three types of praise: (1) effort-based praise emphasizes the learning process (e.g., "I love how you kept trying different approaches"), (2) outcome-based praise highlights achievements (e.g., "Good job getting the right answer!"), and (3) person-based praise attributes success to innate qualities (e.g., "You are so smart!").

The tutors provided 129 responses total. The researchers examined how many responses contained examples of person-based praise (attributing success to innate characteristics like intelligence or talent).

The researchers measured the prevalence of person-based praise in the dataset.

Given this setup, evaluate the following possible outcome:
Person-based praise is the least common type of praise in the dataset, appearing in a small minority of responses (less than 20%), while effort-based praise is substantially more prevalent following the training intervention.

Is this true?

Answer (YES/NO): YES